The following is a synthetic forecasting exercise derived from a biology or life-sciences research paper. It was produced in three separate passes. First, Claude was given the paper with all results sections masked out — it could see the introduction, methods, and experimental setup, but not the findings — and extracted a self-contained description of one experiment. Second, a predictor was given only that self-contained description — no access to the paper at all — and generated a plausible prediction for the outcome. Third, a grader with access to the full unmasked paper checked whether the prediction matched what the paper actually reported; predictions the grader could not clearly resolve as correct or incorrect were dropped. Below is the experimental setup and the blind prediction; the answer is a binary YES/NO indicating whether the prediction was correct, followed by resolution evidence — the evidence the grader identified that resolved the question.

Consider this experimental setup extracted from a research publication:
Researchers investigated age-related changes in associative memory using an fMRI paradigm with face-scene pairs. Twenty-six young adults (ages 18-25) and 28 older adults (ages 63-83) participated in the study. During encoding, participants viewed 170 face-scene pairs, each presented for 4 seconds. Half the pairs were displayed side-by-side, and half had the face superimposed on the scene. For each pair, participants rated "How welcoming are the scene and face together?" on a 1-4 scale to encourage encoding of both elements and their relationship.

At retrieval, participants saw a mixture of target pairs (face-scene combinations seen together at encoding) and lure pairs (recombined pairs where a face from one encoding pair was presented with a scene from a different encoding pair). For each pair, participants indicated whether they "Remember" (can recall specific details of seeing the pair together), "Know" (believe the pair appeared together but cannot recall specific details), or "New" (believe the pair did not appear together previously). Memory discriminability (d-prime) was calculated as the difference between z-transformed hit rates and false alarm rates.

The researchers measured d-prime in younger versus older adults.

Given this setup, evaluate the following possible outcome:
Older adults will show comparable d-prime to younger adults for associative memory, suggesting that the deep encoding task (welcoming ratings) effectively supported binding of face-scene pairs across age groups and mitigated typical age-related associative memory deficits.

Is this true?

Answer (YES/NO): NO